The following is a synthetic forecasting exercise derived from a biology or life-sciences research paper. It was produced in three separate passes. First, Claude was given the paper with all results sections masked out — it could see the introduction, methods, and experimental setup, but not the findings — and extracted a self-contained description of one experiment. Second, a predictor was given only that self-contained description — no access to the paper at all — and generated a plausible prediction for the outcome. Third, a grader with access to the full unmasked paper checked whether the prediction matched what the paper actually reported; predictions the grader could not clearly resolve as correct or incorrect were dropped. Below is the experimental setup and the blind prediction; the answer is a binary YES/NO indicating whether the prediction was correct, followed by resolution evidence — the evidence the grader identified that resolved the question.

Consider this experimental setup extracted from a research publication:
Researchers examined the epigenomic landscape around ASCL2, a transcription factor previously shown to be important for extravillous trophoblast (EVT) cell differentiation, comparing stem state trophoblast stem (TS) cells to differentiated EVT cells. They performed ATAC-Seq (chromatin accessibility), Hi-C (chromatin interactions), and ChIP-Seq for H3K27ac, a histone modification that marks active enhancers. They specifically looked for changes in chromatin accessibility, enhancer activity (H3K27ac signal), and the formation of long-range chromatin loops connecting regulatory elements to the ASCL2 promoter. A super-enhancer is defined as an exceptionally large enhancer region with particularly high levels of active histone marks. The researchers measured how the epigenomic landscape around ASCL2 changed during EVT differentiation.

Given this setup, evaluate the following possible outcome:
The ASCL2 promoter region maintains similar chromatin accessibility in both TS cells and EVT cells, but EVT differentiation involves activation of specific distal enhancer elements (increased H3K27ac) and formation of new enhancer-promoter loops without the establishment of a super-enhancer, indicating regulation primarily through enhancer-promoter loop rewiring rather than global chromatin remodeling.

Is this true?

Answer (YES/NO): NO